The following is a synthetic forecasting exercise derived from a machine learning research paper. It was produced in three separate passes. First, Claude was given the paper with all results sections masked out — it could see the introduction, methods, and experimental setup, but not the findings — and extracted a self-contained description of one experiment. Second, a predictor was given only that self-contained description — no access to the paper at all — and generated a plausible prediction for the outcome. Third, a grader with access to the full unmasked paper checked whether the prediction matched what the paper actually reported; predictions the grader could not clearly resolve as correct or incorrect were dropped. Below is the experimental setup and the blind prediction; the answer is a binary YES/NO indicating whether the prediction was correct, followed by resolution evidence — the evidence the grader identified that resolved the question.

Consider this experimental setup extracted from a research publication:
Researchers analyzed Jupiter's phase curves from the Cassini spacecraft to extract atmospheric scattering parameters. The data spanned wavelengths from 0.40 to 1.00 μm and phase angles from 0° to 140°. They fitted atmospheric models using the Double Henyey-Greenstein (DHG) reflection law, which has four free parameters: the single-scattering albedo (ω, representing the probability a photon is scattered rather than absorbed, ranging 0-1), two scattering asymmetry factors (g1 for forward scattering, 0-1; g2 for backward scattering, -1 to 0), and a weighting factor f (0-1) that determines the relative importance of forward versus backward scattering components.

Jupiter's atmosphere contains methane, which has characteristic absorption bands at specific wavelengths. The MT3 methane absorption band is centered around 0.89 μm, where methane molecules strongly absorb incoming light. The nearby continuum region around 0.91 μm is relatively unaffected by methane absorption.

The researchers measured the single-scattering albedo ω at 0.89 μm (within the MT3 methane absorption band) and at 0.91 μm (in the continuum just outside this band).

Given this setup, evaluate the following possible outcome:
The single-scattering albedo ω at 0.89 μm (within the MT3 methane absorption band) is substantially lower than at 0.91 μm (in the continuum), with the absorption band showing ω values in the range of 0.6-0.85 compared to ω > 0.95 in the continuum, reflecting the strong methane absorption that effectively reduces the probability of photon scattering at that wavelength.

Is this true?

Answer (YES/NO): NO